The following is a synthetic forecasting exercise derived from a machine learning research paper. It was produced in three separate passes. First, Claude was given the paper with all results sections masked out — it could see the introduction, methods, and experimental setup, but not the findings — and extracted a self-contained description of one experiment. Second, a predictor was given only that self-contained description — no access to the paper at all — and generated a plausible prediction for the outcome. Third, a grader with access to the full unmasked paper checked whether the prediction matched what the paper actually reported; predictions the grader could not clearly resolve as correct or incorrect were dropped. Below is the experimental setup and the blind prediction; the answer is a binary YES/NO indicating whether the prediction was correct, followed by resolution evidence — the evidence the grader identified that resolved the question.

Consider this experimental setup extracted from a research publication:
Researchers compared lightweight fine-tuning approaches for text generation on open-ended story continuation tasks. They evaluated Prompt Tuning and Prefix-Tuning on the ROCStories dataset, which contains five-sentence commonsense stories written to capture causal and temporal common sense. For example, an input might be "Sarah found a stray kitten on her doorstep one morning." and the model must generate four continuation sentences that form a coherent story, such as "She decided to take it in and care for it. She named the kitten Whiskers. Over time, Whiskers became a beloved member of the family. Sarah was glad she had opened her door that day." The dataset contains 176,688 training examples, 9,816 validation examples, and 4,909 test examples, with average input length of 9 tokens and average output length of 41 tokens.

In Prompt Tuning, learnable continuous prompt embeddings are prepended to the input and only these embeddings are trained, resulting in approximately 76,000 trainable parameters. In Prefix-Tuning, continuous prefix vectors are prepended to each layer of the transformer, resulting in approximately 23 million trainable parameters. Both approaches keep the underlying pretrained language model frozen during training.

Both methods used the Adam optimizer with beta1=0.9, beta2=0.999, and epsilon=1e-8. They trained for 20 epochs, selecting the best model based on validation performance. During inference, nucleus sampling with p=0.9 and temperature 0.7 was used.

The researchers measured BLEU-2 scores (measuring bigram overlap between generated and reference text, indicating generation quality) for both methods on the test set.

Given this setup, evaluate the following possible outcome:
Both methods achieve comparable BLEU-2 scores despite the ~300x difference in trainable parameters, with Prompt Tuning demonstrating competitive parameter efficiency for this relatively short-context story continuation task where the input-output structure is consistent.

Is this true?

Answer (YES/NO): NO